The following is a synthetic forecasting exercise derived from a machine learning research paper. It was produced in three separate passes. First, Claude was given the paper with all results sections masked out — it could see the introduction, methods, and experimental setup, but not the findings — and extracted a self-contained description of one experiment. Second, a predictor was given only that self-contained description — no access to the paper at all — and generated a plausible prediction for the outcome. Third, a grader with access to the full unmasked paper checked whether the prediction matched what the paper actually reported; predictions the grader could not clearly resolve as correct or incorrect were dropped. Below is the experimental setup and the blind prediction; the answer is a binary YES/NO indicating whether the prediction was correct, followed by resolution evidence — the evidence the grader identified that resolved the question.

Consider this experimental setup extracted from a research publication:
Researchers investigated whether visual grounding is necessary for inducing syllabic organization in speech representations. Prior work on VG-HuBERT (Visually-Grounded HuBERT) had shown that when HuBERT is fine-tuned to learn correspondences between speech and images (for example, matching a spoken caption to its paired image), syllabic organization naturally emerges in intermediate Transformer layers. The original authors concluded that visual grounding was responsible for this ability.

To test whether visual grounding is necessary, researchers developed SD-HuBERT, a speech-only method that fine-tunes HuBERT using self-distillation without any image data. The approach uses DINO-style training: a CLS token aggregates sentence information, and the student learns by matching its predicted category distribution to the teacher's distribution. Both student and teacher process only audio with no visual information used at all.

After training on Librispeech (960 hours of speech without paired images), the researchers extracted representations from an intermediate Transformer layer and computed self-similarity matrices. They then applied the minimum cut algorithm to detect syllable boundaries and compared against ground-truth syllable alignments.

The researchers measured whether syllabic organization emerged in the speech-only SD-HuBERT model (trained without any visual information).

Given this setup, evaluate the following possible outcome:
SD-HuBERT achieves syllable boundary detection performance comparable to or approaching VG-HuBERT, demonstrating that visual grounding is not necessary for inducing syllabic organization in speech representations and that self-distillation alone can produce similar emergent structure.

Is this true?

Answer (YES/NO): YES